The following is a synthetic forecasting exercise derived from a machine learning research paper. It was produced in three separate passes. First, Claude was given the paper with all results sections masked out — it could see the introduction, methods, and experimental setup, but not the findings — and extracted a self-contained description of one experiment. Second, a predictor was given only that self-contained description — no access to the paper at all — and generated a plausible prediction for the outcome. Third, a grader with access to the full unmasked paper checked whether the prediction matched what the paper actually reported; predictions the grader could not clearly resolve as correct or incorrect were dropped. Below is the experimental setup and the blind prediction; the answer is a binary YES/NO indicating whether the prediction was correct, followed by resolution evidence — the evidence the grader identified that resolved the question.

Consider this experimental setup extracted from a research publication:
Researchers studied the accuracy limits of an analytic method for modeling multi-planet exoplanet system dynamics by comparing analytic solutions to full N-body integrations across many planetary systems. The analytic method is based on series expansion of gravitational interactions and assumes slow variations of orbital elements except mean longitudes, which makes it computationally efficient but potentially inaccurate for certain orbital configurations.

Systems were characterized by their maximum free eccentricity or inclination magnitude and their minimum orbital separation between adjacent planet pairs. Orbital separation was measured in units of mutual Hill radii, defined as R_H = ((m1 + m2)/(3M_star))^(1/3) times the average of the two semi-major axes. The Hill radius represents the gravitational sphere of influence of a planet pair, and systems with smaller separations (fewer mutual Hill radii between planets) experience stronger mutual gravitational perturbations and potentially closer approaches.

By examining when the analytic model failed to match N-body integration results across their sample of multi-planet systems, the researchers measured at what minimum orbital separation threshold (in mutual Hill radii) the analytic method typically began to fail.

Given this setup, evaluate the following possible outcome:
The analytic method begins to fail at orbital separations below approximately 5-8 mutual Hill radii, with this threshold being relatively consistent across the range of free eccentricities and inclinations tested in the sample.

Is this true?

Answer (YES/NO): NO